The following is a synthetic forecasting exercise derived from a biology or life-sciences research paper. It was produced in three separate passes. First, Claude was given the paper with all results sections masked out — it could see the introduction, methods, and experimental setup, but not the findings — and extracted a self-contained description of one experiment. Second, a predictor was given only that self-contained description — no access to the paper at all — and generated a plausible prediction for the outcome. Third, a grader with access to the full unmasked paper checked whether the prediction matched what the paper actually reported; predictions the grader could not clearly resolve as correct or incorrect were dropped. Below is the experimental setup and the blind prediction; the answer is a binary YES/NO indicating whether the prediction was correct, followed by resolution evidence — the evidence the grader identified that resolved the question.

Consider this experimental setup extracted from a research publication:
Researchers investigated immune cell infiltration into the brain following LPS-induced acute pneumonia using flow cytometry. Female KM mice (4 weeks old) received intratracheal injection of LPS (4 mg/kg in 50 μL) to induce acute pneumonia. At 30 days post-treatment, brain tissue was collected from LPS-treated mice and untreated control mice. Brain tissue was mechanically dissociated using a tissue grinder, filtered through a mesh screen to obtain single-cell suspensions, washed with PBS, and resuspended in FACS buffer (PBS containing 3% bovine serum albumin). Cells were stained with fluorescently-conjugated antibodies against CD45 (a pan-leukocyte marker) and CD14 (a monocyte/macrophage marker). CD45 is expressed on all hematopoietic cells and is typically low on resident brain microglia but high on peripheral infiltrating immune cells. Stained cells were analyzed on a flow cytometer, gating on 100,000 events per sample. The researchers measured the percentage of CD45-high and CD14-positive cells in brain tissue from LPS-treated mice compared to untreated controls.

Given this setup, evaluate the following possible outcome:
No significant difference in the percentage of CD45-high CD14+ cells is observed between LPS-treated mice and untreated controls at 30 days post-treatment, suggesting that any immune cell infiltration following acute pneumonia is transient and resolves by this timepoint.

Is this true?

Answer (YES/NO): NO